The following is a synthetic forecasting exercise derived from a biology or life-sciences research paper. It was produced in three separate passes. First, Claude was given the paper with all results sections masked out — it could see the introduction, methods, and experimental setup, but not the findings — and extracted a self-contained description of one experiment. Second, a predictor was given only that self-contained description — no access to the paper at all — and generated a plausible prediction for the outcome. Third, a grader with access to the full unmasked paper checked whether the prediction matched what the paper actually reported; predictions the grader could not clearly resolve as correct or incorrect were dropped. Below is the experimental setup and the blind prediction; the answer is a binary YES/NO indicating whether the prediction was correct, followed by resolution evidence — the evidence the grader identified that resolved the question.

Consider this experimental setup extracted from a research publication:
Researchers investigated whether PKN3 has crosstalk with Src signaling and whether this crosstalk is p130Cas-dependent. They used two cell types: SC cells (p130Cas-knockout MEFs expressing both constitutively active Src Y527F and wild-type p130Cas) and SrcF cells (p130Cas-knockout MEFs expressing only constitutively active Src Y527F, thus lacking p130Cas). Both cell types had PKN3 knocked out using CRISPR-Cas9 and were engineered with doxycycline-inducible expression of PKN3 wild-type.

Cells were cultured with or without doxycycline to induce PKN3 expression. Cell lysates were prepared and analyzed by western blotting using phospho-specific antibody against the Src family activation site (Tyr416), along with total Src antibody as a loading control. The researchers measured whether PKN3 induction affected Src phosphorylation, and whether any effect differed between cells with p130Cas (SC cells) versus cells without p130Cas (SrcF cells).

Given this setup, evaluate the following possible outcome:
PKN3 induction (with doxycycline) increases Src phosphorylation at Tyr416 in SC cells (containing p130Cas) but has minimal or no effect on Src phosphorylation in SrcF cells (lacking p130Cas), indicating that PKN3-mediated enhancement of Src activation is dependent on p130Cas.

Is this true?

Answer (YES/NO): YES